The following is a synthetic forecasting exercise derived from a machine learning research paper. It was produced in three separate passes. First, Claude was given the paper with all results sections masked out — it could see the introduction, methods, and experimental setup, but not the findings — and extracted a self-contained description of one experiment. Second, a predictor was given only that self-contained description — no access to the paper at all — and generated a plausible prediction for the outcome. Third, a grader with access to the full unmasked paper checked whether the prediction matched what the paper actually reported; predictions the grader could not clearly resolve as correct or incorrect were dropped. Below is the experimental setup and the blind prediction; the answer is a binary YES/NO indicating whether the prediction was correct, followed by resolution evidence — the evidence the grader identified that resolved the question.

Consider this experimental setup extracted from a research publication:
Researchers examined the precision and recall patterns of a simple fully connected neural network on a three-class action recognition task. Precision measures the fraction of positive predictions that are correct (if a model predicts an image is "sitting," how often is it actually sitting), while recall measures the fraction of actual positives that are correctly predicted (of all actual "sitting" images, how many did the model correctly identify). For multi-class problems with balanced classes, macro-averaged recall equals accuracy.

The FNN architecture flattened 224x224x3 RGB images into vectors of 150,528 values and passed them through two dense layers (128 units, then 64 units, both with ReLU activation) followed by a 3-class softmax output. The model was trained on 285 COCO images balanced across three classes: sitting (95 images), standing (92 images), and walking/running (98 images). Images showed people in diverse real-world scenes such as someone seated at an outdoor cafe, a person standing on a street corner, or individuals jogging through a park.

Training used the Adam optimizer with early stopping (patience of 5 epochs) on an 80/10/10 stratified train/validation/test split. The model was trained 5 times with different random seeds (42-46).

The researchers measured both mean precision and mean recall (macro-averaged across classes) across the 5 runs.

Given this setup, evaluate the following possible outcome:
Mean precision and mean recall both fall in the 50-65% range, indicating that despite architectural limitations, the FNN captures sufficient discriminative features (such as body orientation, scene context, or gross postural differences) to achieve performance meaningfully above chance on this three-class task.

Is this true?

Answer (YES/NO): NO